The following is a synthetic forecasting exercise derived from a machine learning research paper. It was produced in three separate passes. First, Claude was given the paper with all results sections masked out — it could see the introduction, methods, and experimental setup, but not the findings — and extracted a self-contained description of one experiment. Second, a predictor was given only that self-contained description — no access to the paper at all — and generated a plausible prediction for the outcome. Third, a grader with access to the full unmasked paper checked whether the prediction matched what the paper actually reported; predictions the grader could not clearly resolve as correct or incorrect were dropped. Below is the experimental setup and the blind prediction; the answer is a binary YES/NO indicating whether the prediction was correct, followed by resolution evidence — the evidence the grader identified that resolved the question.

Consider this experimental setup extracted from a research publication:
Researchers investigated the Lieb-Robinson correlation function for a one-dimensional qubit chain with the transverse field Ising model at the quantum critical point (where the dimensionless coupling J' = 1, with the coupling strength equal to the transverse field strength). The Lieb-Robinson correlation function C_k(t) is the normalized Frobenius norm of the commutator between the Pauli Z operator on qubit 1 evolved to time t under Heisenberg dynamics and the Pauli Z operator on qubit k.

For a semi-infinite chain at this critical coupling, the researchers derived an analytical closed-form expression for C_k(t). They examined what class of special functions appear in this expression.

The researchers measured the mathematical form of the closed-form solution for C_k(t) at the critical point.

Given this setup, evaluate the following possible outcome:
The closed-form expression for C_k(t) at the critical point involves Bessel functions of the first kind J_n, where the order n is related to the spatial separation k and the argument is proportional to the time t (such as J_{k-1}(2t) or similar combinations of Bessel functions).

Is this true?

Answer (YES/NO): YES